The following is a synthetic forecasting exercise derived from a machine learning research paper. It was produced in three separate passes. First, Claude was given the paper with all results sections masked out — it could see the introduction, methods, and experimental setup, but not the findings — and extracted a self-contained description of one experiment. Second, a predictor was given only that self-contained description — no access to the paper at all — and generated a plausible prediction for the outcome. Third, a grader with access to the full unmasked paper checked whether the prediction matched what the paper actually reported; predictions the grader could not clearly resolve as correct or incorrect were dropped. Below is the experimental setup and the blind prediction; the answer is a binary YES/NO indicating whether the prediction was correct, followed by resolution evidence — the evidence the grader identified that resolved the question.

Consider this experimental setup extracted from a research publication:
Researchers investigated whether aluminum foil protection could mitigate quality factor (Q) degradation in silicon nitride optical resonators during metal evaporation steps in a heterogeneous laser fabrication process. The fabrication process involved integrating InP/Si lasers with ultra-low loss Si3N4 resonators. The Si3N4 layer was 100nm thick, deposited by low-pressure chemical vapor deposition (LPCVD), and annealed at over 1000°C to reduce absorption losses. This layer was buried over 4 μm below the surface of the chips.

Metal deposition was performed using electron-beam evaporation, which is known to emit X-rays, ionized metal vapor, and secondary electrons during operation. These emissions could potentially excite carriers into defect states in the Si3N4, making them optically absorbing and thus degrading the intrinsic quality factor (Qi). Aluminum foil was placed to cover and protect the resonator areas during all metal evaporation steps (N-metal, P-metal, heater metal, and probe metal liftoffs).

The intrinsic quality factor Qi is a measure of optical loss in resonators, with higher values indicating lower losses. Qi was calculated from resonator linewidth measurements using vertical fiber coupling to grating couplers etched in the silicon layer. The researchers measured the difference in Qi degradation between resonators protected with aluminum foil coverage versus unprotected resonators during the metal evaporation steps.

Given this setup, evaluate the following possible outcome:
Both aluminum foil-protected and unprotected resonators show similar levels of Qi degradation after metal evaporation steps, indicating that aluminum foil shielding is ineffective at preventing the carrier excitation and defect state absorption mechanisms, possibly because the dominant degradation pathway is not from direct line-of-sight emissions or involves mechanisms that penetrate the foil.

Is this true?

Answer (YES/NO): YES